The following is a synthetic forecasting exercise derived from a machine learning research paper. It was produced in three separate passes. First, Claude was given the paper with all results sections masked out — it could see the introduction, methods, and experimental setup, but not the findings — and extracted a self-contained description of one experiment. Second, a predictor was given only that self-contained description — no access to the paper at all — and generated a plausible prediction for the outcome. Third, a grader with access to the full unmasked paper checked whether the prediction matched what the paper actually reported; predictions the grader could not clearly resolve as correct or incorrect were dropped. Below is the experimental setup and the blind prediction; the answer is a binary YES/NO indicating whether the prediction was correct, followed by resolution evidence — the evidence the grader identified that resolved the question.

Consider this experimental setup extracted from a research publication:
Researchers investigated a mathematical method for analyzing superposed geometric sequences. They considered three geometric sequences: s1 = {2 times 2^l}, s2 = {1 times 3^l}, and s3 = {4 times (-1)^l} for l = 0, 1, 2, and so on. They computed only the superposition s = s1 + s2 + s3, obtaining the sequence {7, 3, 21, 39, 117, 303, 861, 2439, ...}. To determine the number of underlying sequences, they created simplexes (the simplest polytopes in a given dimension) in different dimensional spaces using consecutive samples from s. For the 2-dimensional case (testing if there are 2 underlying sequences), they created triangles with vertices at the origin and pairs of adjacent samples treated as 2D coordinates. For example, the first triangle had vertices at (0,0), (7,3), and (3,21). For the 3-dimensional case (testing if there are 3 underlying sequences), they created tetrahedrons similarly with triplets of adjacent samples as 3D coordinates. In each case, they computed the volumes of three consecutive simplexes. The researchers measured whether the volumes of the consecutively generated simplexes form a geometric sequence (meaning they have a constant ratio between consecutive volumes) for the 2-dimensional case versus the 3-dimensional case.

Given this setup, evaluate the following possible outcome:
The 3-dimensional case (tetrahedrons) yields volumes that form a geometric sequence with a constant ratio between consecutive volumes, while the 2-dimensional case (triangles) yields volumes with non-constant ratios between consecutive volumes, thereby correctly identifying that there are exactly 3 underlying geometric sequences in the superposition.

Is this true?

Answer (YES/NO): YES